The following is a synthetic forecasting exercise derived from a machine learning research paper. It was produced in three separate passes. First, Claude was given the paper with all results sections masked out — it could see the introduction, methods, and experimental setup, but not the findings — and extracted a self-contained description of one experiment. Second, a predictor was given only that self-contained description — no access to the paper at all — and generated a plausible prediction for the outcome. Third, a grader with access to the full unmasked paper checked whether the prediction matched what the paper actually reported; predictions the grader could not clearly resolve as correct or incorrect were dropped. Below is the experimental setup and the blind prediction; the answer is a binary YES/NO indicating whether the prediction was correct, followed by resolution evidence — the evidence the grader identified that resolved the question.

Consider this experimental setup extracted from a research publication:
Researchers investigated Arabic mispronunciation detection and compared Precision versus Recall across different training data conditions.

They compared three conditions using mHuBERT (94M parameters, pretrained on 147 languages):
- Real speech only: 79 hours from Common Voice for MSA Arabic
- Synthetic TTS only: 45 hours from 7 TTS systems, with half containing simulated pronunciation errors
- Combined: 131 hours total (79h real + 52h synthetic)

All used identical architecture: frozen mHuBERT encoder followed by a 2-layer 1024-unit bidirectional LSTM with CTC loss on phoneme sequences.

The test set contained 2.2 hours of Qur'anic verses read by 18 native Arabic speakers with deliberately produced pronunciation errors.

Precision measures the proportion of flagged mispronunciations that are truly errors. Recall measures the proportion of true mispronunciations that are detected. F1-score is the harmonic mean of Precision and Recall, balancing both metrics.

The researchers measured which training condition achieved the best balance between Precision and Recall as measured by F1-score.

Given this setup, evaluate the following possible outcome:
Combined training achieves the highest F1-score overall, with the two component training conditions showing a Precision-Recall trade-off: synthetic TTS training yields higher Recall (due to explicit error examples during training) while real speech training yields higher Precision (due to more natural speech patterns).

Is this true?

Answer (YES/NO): NO